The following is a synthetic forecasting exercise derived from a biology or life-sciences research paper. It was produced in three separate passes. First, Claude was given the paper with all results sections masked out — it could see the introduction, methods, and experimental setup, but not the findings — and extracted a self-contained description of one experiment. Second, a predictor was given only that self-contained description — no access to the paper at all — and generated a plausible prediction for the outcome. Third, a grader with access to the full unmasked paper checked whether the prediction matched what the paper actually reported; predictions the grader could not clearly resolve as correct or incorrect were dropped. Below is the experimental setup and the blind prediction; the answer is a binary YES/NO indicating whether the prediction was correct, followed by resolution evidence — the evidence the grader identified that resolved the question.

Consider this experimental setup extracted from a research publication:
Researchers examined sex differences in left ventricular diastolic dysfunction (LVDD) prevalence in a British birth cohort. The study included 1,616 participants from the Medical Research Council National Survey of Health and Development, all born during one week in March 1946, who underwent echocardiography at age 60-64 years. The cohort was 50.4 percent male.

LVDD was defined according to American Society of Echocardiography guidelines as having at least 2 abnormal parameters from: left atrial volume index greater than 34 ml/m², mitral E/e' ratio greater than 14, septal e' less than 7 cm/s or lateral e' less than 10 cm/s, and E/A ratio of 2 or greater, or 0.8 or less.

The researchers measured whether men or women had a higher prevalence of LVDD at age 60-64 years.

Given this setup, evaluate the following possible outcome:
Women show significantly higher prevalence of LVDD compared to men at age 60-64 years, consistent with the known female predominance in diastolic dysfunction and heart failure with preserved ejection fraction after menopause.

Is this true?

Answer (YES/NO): NO